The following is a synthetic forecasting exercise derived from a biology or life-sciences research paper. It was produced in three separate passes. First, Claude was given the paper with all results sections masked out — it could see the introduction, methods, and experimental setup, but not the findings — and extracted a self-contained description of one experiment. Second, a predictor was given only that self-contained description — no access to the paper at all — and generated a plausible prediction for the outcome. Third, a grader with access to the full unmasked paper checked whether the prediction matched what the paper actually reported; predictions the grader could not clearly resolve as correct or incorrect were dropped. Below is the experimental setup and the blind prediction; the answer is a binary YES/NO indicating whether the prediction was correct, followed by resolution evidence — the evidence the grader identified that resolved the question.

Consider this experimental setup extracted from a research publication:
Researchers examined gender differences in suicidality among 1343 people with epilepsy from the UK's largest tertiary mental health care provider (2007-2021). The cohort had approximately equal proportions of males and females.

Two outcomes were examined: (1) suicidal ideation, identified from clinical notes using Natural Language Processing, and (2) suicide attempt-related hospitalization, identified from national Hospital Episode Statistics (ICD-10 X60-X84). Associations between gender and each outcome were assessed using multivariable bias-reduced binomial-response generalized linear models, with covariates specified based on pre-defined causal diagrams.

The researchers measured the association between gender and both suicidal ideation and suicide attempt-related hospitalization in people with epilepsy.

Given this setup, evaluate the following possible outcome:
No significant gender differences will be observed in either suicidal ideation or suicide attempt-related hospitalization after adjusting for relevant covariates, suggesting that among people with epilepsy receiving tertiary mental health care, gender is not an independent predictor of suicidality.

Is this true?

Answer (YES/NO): NO